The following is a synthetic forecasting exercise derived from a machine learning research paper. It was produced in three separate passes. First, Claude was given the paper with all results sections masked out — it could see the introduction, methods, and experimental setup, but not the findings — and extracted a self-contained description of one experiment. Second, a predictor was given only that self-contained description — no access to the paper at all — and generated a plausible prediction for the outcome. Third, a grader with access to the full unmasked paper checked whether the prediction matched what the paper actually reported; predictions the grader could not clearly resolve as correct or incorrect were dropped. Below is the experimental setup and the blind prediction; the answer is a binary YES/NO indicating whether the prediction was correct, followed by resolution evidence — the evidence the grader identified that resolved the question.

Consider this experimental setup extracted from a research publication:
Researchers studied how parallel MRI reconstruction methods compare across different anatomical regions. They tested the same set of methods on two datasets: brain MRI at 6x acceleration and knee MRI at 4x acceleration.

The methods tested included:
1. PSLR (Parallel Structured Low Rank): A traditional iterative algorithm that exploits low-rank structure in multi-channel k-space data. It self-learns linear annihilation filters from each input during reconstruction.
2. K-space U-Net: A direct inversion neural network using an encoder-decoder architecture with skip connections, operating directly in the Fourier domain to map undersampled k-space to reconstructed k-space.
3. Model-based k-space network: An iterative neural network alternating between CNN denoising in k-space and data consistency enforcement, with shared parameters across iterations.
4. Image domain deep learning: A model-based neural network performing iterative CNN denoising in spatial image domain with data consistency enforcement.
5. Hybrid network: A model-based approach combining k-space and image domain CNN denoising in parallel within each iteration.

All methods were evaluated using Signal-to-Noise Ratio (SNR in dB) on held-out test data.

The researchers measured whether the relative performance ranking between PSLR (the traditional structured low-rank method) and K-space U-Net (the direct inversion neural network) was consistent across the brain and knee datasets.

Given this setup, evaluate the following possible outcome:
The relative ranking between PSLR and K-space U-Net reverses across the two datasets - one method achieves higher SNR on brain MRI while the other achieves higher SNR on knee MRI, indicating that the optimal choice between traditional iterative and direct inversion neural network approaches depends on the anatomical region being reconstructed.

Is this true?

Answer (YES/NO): YES